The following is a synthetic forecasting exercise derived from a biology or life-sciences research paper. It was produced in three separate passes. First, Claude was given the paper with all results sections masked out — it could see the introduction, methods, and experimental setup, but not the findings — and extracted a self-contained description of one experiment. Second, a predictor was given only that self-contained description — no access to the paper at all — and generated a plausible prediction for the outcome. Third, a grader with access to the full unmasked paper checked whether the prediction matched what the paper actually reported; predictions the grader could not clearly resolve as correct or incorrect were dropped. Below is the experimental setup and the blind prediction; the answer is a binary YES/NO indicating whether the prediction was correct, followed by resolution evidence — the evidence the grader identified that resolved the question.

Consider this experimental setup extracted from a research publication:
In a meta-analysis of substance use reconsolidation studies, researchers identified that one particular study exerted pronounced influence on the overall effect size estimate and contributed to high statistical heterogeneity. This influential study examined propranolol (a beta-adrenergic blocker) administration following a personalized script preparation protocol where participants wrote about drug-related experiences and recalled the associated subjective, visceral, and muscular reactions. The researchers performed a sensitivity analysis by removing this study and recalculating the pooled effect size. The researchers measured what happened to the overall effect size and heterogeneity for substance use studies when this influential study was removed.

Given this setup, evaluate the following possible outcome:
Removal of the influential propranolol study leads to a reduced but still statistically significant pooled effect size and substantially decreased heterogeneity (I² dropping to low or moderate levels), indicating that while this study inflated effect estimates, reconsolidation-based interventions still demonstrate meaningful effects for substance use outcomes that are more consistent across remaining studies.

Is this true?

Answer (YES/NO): NO